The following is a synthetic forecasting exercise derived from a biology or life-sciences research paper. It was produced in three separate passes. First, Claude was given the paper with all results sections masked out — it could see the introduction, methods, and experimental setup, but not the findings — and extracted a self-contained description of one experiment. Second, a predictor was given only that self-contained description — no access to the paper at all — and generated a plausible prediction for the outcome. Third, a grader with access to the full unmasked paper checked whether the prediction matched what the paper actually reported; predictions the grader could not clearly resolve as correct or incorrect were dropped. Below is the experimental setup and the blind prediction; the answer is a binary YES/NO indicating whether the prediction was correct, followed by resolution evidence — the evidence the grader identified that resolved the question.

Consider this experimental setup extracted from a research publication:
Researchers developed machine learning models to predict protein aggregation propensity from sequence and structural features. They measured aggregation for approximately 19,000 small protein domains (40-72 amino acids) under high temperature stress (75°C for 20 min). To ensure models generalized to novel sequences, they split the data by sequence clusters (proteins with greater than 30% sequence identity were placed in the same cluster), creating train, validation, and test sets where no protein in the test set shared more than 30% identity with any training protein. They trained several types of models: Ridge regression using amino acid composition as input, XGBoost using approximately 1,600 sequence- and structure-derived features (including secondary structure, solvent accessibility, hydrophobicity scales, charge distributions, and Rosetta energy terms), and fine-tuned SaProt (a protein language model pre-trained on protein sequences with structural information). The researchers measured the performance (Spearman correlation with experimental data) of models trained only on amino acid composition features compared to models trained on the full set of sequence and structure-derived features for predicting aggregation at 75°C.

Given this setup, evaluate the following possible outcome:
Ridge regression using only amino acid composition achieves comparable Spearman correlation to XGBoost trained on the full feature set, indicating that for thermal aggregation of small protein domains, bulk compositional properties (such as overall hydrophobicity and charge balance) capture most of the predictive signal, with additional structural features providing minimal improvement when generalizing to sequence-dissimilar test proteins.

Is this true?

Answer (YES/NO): NO